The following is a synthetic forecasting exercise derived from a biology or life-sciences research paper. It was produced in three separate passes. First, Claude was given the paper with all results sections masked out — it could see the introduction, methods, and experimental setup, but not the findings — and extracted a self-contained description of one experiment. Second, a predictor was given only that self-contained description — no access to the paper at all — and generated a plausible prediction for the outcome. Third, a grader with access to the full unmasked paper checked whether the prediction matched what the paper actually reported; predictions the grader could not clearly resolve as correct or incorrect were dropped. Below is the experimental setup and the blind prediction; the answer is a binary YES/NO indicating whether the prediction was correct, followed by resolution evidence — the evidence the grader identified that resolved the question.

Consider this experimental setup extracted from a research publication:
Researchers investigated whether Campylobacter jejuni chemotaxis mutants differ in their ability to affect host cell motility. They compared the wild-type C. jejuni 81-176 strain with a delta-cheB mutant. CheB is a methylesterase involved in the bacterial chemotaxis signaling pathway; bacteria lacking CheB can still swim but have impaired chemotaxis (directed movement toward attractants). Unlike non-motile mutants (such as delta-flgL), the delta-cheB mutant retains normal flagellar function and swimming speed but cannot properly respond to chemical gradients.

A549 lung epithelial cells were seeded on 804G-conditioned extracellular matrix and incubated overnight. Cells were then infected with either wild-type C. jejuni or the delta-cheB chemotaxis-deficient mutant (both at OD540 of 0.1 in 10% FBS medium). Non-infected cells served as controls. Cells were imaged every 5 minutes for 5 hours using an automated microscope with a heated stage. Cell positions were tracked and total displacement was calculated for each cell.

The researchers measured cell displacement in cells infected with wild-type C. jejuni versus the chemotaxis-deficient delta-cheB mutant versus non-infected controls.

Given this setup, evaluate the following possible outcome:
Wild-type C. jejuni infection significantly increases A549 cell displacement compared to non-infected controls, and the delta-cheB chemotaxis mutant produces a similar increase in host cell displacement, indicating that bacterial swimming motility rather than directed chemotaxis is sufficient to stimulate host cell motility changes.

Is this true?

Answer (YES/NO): NO